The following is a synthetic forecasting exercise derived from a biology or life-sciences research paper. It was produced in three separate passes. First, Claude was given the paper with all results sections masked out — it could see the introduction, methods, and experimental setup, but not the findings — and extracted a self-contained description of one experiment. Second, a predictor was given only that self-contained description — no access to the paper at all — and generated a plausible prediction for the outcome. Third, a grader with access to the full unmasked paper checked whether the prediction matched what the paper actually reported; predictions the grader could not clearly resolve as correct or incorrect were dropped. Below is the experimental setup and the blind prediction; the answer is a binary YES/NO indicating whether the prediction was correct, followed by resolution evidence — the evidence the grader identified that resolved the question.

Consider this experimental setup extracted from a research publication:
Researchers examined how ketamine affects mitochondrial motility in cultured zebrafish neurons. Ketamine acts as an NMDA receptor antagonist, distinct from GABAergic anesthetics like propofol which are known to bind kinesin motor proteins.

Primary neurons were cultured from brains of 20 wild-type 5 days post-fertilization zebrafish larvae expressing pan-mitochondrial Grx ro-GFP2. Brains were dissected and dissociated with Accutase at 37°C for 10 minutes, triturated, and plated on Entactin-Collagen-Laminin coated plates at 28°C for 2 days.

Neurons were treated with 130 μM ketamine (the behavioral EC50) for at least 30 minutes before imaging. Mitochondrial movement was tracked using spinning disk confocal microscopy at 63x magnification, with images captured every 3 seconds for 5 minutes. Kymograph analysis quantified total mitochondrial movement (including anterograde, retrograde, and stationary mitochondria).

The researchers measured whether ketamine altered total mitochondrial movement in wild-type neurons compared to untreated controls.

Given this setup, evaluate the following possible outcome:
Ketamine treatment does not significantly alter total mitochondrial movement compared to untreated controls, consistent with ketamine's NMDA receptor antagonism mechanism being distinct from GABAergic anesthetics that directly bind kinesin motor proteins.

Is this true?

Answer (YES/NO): YES